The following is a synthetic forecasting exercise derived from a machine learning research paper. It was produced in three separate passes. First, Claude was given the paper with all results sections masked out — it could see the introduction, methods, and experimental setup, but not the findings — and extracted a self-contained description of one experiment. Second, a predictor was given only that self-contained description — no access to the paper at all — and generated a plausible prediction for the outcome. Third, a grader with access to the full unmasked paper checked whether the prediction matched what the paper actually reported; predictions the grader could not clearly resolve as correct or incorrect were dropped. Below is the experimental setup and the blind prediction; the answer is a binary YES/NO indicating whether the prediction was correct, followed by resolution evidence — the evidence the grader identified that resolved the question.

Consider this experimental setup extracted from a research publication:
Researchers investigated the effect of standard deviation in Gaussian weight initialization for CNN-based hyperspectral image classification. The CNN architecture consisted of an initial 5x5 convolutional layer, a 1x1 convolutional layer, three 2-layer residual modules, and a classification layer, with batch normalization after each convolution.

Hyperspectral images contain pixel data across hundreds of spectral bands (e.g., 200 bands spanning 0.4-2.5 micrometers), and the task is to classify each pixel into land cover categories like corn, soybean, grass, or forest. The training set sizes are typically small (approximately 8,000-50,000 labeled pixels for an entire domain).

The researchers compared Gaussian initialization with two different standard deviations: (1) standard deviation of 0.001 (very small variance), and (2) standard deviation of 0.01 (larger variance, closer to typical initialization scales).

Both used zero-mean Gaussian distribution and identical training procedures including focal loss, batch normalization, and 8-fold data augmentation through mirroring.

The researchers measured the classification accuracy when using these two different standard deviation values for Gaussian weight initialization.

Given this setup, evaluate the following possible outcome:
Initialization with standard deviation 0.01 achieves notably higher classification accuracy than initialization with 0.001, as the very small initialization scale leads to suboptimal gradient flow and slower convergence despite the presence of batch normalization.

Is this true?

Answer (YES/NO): NO